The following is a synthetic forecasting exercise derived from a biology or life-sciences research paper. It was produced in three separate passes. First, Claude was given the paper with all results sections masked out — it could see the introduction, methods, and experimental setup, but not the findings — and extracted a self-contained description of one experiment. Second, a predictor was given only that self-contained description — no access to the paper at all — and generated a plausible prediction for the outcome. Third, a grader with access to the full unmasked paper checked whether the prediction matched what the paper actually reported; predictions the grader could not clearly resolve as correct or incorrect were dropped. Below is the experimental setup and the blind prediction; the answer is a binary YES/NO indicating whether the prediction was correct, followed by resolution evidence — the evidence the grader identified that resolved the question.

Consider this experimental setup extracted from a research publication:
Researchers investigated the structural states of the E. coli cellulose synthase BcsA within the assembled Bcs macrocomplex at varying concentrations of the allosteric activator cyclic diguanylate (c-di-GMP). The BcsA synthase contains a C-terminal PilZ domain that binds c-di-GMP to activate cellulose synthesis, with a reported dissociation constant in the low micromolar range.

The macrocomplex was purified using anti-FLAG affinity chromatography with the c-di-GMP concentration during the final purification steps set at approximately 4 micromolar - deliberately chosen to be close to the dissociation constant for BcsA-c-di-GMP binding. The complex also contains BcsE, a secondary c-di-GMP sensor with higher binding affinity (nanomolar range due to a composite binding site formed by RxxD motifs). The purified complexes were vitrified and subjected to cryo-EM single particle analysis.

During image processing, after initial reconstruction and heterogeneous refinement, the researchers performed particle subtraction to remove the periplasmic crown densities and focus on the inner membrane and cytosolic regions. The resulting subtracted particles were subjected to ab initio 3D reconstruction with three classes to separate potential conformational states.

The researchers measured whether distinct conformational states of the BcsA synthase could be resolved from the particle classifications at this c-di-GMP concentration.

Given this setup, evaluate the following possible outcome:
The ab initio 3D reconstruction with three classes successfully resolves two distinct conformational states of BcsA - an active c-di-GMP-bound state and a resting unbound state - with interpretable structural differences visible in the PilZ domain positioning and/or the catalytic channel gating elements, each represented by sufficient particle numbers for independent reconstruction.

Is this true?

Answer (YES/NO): NO